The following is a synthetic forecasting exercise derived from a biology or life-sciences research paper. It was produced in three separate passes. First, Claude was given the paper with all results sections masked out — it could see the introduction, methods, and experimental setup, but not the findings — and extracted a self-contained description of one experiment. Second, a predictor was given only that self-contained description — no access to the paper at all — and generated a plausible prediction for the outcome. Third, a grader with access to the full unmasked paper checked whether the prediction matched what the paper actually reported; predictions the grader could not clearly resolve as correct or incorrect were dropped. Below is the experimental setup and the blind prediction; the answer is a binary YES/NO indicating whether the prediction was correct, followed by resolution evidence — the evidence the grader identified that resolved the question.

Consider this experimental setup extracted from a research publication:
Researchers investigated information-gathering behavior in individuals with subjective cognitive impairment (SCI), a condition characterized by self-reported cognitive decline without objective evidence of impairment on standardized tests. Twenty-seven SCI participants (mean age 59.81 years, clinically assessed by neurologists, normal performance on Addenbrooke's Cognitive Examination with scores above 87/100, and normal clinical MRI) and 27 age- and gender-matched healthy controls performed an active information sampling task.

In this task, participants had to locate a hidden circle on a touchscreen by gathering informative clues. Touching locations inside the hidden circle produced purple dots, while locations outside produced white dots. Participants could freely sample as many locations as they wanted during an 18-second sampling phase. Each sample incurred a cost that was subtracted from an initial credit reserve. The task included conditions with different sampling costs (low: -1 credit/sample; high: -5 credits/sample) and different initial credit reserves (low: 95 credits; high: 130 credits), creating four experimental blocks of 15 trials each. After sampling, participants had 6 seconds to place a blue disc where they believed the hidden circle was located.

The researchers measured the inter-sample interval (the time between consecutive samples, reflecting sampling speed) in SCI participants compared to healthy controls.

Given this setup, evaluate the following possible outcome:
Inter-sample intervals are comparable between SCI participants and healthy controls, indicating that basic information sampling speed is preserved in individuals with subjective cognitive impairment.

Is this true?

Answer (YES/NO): NO